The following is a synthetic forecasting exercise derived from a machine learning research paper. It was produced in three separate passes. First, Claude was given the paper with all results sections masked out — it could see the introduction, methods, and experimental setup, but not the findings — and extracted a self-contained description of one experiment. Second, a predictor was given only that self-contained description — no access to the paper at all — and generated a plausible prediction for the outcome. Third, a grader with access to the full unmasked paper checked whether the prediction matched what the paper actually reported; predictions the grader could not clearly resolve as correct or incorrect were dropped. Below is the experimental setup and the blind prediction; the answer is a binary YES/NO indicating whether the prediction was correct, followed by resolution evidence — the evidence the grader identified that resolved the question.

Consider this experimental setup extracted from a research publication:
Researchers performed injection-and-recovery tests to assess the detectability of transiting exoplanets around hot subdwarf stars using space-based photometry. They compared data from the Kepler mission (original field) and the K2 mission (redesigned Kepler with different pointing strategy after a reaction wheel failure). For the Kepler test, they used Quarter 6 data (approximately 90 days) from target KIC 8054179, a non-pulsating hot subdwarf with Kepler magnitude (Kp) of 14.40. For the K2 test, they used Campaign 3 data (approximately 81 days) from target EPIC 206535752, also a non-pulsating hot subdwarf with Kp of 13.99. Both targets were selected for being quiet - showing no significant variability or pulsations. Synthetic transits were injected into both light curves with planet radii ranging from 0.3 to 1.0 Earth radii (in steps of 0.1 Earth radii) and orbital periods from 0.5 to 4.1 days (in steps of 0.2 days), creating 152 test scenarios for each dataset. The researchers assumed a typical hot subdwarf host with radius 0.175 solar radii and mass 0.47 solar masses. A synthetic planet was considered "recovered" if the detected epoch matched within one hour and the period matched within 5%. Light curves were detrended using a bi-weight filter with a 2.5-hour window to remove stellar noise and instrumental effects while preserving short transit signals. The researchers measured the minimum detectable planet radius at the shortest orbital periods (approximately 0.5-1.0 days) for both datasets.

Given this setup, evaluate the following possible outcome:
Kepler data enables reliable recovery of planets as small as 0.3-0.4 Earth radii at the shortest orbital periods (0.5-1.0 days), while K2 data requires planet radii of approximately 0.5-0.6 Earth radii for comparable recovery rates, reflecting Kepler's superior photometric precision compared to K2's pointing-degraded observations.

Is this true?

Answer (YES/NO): YES